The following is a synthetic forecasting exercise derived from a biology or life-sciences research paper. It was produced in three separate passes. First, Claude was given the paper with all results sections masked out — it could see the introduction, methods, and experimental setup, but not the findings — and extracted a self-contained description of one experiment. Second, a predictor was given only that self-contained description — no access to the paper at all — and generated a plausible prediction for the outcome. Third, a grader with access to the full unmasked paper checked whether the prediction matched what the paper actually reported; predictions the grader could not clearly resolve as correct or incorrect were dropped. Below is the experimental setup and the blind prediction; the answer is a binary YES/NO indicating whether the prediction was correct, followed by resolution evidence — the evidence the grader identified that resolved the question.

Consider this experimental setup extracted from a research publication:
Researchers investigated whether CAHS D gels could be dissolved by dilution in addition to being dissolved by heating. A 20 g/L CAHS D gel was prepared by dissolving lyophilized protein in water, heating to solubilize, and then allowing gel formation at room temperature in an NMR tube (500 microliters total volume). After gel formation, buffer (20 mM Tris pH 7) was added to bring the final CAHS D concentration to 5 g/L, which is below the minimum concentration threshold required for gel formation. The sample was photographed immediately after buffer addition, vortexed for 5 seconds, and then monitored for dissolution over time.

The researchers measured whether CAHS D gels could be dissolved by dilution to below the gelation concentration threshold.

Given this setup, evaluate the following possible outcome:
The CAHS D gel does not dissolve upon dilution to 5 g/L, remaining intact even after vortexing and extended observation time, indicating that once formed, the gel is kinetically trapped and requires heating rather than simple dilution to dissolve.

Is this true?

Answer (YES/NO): NO